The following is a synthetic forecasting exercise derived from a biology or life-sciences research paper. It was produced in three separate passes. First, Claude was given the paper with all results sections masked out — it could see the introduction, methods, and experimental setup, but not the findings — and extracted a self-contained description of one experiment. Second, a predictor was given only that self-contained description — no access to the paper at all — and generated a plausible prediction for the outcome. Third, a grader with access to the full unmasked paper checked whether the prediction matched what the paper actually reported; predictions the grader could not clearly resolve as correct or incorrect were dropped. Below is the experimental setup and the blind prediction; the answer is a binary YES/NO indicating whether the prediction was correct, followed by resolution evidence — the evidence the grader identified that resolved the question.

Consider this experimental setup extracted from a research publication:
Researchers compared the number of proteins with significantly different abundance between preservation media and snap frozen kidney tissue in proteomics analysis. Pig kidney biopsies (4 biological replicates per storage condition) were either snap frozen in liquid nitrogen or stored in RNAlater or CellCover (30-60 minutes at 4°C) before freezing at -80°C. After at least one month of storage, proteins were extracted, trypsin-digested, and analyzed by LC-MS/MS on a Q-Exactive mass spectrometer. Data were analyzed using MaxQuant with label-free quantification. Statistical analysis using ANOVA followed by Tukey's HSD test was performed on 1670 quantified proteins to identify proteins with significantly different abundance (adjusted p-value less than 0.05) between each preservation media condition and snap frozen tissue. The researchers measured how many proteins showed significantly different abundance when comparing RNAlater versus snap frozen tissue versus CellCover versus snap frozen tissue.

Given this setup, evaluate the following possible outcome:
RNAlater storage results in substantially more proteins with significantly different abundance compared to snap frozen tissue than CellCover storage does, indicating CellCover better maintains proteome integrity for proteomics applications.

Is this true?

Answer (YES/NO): NO